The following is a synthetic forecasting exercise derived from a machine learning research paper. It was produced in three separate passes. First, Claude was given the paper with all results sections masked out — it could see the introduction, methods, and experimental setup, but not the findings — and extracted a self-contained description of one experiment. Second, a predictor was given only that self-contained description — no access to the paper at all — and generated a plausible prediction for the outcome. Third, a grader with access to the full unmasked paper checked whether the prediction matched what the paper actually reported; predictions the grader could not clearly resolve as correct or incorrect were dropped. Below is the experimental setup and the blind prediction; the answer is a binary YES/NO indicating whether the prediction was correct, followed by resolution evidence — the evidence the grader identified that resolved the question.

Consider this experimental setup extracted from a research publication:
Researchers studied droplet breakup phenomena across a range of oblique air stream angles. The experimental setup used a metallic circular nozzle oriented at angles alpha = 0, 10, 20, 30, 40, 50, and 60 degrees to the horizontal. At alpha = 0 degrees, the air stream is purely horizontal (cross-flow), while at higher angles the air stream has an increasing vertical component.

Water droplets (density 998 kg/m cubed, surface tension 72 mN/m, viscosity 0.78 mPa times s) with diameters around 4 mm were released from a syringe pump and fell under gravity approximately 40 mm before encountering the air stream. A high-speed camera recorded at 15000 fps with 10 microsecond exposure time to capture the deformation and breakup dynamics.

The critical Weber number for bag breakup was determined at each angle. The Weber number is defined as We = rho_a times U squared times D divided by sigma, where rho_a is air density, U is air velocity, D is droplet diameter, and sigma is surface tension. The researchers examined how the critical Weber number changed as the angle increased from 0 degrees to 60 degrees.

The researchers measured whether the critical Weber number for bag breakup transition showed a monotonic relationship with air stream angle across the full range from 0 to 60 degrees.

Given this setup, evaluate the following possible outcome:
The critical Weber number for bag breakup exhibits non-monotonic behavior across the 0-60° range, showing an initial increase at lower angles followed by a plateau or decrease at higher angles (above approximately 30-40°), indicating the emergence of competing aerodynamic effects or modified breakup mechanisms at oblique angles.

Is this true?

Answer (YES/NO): NO